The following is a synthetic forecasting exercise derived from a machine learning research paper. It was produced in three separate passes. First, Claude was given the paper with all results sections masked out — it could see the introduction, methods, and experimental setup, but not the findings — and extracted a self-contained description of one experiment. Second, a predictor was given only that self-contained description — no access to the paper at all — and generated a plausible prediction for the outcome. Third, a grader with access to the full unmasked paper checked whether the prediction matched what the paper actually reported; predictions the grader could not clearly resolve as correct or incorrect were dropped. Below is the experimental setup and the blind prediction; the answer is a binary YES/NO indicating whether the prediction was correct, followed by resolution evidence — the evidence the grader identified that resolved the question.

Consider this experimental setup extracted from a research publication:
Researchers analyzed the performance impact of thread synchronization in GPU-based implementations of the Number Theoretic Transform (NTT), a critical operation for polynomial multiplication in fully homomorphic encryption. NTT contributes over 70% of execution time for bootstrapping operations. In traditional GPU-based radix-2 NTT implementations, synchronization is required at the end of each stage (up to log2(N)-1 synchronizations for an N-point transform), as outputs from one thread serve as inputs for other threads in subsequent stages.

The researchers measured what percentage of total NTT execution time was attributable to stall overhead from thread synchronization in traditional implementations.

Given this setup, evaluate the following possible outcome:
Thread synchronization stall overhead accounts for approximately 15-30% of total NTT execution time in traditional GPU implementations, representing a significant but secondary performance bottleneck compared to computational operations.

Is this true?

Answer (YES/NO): NO